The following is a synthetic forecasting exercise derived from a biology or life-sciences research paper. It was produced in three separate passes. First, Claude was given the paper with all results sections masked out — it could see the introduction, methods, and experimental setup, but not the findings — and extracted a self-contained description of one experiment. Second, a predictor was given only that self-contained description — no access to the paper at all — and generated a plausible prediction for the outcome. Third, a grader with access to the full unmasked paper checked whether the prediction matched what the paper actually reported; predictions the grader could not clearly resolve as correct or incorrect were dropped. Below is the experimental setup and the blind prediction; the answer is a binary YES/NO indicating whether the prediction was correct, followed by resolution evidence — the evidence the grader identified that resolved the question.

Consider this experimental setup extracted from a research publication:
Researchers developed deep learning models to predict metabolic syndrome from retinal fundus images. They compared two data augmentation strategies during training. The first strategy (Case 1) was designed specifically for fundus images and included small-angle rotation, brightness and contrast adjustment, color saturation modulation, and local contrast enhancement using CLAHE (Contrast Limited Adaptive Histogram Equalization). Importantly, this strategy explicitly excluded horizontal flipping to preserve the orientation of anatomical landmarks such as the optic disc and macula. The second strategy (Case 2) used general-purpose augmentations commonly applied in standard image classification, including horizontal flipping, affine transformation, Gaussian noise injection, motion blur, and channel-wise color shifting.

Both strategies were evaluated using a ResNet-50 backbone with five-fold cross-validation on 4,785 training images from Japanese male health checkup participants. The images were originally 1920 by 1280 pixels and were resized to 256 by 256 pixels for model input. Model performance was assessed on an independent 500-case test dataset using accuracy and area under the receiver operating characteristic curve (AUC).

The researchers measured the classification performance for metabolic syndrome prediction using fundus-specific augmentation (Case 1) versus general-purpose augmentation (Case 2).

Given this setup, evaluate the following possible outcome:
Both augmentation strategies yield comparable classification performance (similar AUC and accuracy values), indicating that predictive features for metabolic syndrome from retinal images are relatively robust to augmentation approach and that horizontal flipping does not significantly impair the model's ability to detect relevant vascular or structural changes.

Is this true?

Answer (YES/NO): NO